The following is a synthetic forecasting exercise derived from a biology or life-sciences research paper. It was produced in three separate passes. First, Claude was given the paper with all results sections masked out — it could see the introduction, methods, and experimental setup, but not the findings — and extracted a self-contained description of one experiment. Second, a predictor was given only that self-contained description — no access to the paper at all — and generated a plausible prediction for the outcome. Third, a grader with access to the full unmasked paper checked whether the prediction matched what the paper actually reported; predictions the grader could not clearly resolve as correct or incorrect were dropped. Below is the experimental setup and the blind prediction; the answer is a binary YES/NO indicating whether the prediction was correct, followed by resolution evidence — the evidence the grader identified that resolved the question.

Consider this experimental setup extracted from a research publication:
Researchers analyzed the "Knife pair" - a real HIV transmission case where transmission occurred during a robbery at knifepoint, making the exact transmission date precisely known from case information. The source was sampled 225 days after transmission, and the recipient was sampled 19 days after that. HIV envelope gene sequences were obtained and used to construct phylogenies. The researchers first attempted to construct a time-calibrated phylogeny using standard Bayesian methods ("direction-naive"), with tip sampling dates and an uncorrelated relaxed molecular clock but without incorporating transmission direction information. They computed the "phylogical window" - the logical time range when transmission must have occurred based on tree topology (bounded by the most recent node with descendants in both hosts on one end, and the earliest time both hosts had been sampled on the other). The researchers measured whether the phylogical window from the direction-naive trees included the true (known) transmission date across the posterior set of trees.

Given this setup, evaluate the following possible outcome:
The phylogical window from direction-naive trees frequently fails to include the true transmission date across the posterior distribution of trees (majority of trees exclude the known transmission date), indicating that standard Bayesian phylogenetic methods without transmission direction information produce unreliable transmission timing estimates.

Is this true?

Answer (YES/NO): YES